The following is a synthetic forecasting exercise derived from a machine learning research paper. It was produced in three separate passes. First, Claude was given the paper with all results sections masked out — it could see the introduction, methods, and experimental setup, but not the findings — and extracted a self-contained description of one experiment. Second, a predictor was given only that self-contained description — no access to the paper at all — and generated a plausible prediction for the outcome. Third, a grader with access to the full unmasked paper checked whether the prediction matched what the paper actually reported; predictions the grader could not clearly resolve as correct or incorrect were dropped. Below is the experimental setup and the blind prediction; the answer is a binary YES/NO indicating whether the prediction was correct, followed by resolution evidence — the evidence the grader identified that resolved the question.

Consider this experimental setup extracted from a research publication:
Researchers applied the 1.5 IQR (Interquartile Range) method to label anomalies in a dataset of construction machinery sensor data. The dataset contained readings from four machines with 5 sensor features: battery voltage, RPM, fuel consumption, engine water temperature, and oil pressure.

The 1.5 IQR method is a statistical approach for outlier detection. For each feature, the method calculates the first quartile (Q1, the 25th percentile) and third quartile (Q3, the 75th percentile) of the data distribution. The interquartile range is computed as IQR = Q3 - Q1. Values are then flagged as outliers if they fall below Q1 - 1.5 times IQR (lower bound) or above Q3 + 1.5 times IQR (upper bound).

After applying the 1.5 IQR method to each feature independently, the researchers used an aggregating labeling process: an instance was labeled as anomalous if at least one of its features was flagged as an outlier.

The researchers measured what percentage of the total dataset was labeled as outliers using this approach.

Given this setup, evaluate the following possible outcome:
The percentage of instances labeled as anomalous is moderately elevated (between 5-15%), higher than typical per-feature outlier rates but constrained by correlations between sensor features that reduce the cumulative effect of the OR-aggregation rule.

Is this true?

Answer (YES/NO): NO